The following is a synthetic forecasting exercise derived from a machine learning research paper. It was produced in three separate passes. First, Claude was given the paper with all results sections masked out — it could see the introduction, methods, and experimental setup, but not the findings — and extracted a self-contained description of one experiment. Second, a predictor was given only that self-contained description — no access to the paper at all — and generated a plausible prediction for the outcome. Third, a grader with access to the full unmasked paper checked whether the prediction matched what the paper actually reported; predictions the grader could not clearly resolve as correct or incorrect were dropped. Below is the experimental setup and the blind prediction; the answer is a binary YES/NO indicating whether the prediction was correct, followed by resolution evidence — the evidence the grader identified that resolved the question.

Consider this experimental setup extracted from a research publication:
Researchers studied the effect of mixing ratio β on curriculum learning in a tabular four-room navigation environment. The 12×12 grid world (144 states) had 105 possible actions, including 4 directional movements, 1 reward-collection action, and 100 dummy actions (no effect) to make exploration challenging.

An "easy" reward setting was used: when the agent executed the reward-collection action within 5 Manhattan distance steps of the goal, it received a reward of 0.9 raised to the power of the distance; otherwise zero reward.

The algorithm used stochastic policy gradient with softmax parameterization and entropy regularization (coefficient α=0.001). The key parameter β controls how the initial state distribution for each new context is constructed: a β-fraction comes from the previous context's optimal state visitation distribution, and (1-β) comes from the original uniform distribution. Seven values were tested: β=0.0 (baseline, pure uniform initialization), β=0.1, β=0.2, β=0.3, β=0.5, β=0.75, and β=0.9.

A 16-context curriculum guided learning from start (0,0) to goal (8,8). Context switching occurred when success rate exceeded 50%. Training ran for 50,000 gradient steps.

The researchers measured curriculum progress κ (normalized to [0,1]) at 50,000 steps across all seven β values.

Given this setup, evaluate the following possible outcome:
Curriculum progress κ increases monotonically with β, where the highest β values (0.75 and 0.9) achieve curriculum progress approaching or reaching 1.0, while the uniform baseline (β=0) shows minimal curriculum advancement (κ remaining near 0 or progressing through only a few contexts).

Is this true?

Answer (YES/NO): NO